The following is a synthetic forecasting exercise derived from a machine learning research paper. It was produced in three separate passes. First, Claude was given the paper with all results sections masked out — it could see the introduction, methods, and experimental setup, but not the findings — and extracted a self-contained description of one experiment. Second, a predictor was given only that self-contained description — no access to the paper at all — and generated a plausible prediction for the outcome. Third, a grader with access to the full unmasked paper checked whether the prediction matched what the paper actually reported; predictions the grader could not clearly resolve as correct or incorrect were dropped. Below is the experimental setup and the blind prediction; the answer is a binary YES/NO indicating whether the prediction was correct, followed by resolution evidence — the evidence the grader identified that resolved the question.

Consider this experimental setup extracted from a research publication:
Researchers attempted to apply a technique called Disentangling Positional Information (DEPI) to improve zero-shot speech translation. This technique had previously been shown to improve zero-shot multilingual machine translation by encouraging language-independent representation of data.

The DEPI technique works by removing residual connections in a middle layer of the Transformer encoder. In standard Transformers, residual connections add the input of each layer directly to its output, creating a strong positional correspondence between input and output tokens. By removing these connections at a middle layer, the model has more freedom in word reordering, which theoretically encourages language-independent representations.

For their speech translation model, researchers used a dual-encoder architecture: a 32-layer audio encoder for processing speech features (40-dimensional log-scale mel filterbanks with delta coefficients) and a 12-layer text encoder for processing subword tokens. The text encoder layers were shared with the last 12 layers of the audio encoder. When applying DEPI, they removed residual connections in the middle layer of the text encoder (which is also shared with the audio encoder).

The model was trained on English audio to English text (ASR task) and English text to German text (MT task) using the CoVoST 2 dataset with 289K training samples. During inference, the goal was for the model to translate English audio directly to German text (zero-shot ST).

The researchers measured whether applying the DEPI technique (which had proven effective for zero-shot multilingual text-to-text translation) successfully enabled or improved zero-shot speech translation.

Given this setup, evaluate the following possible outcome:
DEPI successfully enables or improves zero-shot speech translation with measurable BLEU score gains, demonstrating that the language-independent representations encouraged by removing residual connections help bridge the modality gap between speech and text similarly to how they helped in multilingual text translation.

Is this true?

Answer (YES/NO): NO